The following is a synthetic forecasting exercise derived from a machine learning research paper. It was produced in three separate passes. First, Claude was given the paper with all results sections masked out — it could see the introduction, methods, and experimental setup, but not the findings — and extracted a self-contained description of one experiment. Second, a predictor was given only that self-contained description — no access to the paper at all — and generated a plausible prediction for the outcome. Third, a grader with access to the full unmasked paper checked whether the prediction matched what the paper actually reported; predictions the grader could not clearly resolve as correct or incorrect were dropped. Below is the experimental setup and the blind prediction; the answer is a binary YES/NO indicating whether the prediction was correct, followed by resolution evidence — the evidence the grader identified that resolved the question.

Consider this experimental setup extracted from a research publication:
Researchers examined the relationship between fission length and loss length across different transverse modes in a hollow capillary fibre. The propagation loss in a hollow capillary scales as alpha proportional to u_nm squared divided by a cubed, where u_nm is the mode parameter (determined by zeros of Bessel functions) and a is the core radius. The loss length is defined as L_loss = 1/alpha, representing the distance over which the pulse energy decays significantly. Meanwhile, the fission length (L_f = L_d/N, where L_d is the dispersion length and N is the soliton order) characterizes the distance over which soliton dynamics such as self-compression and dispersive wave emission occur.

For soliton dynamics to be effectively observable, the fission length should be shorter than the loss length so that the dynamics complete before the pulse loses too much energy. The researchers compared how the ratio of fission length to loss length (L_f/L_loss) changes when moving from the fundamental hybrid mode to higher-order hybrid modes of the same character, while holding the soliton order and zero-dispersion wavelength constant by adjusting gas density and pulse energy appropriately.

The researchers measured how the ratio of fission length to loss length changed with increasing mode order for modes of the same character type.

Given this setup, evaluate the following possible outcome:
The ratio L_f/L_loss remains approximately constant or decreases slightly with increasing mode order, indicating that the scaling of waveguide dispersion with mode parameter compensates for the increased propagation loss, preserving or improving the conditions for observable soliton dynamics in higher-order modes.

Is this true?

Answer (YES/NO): YES